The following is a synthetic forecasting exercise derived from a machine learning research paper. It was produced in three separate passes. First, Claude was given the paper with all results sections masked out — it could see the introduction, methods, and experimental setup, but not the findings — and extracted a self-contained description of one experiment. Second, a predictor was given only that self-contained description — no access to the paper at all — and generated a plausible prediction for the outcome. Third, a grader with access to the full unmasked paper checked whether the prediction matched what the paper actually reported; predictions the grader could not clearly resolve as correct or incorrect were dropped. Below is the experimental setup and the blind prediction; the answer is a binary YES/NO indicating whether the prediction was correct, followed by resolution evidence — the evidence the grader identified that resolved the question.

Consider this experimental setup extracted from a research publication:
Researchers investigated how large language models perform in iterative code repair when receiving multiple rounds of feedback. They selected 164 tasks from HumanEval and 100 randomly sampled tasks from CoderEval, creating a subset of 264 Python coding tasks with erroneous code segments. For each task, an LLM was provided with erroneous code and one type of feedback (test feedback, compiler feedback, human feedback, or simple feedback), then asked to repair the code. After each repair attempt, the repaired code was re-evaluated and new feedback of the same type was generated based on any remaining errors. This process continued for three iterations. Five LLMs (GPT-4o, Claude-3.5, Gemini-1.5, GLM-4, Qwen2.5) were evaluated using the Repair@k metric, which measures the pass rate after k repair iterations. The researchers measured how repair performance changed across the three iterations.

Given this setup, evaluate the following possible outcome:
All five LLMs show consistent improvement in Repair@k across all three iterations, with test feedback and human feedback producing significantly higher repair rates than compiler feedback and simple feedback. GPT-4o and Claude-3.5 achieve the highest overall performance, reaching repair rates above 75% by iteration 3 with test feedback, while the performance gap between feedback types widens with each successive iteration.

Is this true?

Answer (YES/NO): NO